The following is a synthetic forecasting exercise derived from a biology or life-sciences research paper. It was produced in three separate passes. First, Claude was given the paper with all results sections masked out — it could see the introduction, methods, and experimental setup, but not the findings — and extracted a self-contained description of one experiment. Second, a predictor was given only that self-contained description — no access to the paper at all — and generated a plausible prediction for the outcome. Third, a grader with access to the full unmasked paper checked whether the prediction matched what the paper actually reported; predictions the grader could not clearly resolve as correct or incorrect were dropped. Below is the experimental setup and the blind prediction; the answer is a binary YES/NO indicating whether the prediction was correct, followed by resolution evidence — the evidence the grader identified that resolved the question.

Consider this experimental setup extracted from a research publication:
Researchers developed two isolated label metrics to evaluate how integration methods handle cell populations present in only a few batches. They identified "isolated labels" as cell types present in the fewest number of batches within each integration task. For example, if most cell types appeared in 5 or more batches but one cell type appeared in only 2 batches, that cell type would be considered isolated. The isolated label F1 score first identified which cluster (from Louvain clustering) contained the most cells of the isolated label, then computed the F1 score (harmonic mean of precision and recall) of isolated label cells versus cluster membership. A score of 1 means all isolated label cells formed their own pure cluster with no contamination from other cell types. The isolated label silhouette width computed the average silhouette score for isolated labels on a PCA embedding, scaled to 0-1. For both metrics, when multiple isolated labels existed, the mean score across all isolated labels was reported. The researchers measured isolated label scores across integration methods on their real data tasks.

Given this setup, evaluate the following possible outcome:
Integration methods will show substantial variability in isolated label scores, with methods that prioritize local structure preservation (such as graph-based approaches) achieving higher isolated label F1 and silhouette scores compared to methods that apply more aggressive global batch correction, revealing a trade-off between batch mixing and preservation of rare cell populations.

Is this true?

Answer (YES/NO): NO